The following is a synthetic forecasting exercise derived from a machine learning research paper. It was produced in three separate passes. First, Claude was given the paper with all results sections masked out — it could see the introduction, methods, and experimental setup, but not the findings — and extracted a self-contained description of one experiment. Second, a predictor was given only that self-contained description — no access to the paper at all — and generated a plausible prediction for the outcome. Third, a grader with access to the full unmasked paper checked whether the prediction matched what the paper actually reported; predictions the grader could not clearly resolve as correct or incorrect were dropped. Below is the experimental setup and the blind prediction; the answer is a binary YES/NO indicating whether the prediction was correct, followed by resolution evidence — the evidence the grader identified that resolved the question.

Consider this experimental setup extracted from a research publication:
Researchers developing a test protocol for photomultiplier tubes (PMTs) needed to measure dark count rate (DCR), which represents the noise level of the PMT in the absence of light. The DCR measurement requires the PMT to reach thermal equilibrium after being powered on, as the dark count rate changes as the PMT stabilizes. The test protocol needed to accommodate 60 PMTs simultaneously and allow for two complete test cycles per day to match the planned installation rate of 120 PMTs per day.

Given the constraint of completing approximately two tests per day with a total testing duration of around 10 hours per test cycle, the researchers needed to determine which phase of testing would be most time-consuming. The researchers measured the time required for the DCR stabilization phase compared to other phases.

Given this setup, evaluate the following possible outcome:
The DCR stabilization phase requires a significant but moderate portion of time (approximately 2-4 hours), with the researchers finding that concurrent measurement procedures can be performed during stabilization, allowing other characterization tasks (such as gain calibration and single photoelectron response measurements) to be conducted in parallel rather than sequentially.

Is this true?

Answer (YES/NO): NO